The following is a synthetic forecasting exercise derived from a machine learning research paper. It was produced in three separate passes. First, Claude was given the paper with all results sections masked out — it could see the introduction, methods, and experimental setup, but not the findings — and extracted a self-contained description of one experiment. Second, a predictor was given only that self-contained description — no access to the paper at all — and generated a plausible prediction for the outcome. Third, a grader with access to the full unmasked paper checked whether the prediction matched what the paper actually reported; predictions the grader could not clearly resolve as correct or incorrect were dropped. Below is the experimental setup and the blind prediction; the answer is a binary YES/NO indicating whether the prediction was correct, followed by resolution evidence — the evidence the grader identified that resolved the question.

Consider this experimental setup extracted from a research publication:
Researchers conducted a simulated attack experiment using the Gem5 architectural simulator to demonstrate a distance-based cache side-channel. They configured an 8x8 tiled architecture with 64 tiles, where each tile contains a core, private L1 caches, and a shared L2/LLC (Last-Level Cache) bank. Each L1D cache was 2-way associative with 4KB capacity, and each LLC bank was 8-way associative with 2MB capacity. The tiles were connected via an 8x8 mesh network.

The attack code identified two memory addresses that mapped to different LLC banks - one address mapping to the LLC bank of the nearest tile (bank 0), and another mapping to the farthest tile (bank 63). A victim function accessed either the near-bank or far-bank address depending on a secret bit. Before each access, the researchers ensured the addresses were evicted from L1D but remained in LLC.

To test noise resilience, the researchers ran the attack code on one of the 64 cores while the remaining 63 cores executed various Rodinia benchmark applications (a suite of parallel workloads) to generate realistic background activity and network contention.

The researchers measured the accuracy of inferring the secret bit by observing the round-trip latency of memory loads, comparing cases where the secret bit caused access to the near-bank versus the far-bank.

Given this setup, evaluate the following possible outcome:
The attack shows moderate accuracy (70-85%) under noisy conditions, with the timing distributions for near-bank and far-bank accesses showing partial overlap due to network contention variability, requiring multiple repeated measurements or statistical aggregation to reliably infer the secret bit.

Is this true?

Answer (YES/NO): NO